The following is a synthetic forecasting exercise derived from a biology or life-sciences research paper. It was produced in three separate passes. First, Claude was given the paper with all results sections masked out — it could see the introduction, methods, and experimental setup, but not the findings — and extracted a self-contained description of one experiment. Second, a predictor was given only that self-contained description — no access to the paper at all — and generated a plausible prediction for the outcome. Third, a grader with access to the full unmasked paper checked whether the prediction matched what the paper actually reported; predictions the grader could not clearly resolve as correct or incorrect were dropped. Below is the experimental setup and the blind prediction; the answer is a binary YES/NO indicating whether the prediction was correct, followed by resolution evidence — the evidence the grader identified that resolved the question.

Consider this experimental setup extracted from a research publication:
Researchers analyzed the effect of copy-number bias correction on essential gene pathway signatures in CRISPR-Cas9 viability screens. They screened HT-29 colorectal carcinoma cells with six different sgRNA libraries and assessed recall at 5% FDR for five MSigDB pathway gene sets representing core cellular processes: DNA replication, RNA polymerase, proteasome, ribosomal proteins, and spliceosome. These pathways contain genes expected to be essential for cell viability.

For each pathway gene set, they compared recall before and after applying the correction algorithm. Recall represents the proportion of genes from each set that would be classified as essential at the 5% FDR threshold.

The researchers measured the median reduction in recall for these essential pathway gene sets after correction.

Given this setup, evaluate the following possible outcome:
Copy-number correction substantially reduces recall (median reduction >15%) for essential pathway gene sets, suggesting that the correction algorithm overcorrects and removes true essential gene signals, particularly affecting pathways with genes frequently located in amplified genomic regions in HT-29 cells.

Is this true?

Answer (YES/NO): NO